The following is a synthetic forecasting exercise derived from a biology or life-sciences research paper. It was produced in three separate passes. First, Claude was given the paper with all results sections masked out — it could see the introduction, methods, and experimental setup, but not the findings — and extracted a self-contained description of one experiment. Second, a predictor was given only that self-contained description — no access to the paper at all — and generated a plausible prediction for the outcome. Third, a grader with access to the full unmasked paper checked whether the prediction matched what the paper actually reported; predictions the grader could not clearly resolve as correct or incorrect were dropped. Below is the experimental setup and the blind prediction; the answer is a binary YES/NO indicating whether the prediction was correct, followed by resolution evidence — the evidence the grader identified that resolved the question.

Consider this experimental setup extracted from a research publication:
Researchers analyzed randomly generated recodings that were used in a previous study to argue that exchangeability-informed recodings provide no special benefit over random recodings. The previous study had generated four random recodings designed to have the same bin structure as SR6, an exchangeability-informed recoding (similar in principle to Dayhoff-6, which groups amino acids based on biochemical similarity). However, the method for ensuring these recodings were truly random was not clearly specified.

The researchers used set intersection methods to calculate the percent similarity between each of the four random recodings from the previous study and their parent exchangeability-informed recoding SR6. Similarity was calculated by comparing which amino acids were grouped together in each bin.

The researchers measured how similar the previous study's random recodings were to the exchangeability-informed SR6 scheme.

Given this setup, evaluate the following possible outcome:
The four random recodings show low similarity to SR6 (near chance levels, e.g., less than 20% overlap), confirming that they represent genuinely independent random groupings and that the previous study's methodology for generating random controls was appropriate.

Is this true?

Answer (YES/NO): NO